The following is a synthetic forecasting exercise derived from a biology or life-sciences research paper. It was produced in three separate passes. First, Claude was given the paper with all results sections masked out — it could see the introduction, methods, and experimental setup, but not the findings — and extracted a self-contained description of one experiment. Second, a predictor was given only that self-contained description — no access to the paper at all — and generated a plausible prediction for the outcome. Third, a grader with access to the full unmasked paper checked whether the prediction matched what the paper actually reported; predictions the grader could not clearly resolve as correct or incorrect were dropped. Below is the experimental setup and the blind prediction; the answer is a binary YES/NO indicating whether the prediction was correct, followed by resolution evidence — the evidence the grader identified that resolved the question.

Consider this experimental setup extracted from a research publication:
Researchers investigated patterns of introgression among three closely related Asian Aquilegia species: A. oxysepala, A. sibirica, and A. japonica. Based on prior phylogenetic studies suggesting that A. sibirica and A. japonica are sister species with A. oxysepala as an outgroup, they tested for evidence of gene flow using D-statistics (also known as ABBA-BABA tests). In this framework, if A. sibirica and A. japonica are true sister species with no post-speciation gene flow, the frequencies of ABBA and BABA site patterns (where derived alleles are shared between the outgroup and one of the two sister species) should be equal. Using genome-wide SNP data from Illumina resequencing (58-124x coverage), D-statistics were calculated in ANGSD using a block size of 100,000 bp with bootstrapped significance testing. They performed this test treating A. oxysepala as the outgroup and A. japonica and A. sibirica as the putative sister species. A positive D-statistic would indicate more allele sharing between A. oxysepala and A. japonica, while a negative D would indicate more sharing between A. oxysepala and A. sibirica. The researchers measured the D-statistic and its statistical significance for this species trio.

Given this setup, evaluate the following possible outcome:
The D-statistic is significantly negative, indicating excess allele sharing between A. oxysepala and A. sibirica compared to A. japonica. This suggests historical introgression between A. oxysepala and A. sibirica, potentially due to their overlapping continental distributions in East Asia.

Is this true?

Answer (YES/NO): NO